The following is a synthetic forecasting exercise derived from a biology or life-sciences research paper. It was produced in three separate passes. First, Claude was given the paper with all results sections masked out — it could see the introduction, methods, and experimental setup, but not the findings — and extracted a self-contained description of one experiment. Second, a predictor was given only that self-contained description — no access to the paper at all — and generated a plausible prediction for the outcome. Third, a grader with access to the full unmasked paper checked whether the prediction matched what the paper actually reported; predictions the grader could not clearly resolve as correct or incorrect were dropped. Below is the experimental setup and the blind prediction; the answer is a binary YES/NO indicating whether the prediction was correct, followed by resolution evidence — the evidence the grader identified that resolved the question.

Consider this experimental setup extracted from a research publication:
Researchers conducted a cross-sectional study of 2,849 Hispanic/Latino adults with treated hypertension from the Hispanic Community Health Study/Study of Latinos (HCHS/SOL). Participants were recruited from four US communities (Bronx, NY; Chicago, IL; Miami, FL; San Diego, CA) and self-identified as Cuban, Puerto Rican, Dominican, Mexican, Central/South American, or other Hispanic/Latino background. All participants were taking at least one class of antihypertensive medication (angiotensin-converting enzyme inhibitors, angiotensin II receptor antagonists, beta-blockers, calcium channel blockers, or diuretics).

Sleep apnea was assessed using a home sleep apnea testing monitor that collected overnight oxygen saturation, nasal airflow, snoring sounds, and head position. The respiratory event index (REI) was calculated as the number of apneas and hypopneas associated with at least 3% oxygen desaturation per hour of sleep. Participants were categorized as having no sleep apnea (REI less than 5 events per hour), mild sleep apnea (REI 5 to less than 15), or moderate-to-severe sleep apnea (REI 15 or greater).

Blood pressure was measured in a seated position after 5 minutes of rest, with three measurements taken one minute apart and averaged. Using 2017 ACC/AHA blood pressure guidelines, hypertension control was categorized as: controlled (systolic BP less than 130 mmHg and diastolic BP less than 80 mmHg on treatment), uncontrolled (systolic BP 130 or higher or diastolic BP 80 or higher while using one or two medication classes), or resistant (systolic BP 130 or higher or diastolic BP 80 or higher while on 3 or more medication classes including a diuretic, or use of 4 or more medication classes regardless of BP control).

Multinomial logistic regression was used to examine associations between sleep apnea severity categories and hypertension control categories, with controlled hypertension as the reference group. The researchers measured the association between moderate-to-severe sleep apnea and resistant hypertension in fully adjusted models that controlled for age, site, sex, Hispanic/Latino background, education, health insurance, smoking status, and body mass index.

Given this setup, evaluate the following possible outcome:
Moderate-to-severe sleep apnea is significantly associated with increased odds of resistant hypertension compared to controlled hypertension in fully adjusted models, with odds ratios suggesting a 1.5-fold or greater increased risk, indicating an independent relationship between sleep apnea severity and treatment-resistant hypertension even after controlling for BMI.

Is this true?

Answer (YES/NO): YES